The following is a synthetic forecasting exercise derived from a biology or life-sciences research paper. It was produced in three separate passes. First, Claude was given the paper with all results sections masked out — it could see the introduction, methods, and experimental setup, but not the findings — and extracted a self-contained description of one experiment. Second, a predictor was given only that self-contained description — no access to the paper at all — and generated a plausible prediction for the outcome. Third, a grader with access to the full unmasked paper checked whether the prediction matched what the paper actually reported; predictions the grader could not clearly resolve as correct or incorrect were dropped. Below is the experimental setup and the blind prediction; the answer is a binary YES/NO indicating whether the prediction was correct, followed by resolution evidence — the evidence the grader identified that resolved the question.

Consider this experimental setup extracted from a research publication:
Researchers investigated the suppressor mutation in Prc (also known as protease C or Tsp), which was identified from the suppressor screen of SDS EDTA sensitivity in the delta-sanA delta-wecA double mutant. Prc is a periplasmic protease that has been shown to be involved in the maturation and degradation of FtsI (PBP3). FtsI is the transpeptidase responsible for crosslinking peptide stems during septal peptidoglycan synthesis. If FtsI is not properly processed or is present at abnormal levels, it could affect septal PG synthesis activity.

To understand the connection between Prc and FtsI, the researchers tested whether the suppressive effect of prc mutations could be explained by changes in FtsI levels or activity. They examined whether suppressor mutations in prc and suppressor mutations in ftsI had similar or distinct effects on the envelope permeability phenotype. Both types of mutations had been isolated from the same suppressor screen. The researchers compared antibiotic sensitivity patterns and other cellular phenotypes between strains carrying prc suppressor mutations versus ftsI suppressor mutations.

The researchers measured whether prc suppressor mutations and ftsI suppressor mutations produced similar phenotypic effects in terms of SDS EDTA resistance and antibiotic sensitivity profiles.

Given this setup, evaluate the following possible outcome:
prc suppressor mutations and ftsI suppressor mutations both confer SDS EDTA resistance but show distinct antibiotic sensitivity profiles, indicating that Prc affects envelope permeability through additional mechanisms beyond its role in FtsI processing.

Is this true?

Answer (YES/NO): YES